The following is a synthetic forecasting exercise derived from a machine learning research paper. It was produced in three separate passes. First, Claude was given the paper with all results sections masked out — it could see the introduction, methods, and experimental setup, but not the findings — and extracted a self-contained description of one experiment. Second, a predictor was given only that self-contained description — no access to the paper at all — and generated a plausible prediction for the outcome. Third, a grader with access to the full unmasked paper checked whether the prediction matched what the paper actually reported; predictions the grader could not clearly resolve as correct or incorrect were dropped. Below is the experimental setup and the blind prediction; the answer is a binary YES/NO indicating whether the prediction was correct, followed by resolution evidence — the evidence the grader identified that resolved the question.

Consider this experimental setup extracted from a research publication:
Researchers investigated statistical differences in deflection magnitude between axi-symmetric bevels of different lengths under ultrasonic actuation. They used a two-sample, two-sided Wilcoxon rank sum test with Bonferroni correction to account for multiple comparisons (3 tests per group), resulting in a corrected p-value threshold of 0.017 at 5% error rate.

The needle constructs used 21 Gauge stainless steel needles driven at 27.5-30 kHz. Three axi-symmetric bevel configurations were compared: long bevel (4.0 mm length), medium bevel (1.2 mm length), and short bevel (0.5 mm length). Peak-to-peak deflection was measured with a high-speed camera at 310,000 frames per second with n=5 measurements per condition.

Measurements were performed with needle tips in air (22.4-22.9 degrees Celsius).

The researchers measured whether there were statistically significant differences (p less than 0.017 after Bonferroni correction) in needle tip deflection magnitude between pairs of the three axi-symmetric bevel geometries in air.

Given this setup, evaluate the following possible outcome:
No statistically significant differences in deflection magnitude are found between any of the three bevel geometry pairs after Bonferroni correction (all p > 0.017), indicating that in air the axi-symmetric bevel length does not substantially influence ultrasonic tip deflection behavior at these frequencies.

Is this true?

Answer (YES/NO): NO